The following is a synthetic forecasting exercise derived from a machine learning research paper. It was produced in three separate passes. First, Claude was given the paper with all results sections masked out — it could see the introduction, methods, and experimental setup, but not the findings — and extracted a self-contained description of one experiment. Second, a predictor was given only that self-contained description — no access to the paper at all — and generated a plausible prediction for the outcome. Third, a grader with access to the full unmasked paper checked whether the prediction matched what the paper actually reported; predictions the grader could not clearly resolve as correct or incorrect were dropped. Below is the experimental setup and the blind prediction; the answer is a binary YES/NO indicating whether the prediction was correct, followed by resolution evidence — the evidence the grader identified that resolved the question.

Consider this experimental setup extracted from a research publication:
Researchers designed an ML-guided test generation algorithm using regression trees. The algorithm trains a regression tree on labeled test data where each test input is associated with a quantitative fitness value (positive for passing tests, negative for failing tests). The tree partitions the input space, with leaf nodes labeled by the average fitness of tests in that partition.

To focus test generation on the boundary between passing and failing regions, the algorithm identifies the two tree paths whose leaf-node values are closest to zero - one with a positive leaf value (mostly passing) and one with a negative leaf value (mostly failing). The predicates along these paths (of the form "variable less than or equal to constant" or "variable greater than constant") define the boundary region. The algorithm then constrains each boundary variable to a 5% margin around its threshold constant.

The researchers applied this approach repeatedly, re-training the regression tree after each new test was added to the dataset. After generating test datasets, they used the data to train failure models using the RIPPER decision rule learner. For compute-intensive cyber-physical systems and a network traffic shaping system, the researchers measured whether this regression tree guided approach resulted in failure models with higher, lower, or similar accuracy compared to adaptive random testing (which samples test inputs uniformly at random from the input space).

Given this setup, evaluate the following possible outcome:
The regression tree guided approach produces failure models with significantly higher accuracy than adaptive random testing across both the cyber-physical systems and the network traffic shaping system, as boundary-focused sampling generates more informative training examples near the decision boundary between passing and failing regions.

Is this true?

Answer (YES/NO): NO